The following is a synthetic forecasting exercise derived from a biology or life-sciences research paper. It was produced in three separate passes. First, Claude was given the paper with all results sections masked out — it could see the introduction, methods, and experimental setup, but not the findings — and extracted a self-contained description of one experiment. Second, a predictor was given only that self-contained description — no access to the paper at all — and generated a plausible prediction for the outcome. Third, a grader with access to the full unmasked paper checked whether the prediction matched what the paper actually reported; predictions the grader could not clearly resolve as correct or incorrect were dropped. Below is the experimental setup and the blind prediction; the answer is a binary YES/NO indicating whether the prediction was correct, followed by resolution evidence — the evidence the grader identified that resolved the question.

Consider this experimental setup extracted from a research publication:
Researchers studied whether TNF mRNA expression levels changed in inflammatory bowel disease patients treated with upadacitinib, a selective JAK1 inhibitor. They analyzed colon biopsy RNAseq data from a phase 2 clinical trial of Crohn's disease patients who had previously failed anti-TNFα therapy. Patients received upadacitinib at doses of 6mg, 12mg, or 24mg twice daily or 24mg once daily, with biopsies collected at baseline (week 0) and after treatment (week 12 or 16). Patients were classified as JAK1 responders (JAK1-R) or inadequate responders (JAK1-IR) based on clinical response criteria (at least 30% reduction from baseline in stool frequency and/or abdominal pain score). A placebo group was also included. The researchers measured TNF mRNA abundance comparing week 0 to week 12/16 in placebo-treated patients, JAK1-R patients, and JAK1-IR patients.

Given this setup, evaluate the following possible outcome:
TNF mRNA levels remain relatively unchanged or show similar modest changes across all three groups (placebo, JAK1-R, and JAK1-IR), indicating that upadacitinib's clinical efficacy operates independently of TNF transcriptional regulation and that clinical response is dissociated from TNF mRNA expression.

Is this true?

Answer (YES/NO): YES